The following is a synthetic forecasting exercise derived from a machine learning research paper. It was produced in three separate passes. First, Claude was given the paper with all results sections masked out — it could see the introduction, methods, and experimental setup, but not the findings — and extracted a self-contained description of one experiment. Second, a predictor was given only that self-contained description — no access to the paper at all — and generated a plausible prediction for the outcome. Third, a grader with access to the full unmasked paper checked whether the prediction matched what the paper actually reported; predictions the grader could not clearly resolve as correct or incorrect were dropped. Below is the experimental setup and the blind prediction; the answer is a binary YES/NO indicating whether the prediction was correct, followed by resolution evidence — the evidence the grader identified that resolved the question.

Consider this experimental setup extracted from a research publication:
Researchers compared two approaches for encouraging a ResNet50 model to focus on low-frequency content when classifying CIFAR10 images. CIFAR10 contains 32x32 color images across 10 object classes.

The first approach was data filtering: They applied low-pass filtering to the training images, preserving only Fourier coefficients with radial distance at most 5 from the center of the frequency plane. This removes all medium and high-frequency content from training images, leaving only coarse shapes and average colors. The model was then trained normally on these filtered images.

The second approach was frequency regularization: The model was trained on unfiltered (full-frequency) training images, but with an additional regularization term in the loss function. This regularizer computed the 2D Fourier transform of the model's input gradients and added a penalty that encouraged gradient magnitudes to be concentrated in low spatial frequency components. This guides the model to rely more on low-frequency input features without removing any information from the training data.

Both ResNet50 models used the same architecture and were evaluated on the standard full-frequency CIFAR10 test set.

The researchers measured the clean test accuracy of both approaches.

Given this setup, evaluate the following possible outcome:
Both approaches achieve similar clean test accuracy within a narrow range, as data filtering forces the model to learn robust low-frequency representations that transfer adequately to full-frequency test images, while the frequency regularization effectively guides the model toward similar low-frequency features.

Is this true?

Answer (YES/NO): YES